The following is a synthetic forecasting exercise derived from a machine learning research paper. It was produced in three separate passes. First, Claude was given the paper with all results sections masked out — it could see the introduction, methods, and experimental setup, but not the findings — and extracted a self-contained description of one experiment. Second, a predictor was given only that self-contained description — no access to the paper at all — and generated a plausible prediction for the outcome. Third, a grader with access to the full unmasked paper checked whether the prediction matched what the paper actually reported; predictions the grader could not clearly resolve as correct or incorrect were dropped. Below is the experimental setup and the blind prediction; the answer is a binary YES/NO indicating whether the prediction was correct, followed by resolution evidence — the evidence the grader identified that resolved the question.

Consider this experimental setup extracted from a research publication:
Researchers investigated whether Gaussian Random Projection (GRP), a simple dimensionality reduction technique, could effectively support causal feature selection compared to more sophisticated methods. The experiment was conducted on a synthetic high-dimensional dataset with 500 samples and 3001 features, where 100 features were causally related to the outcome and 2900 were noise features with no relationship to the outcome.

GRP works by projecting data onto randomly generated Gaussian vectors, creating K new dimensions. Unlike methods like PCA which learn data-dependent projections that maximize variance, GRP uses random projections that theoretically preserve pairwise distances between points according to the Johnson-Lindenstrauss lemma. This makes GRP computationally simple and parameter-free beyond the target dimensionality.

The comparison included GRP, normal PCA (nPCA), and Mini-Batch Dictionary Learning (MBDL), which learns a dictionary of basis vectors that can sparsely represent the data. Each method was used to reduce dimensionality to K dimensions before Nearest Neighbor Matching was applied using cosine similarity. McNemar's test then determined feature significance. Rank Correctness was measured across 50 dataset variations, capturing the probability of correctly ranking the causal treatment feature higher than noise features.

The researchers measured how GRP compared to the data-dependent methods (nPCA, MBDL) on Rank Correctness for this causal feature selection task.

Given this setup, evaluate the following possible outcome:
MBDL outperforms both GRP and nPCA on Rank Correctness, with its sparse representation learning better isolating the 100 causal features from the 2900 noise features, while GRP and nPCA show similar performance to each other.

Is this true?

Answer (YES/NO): NO